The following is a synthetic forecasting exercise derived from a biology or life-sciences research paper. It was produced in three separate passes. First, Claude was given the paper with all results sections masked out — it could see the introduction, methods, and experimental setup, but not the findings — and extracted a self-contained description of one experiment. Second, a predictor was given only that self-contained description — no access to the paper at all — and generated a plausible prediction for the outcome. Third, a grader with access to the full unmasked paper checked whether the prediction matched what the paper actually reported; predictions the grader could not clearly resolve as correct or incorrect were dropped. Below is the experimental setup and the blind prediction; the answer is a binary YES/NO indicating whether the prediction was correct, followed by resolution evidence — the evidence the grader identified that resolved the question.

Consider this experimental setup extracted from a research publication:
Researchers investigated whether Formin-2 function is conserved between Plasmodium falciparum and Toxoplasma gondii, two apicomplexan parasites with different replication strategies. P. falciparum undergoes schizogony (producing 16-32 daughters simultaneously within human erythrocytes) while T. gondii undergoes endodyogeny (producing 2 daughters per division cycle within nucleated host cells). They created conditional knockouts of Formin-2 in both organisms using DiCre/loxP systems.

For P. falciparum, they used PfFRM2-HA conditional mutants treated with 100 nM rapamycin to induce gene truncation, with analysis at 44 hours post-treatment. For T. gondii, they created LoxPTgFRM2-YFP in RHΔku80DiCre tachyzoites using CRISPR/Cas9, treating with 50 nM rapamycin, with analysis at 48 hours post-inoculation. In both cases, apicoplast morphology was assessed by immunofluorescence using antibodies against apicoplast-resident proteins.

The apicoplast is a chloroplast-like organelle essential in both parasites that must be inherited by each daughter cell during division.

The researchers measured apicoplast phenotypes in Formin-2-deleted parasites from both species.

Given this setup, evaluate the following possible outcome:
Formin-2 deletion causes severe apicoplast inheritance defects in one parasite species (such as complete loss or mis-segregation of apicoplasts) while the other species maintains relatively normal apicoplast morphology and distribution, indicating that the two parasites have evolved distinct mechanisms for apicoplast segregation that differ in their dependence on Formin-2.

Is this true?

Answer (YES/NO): NO